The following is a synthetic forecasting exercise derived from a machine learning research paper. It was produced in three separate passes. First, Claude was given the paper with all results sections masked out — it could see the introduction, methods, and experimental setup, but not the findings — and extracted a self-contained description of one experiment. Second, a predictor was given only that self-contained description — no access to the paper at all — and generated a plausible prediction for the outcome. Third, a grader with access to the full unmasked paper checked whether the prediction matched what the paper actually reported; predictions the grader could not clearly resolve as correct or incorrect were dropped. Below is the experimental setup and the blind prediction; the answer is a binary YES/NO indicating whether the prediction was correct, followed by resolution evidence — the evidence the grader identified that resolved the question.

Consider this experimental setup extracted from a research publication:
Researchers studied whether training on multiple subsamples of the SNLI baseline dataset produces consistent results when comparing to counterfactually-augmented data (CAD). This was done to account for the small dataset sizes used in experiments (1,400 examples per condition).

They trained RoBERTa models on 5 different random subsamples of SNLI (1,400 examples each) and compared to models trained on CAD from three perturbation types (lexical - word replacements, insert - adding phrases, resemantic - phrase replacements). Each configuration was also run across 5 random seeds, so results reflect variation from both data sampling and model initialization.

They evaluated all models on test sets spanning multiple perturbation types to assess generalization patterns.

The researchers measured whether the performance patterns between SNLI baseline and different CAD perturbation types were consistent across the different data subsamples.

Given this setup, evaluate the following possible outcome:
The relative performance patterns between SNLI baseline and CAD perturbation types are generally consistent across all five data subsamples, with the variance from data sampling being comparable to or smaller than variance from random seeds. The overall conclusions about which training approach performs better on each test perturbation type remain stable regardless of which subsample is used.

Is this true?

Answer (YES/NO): NO